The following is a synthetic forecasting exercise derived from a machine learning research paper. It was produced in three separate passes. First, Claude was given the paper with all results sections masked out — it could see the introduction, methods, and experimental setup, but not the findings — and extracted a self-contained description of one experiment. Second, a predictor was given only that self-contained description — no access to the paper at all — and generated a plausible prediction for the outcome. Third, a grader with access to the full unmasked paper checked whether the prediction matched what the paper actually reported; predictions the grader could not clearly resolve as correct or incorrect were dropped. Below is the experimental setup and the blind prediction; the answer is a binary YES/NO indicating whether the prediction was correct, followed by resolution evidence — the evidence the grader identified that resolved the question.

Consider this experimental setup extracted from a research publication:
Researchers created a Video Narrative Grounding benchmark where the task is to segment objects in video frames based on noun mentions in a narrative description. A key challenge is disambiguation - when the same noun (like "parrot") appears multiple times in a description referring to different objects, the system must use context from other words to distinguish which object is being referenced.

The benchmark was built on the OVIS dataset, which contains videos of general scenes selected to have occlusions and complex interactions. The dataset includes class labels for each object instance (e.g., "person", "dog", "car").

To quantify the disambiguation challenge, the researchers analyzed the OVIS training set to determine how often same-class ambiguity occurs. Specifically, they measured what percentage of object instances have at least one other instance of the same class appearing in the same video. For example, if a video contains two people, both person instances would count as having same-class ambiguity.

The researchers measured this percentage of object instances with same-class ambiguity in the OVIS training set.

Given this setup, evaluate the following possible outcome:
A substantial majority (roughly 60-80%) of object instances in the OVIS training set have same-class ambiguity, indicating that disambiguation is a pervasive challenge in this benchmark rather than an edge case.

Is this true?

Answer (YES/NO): NO